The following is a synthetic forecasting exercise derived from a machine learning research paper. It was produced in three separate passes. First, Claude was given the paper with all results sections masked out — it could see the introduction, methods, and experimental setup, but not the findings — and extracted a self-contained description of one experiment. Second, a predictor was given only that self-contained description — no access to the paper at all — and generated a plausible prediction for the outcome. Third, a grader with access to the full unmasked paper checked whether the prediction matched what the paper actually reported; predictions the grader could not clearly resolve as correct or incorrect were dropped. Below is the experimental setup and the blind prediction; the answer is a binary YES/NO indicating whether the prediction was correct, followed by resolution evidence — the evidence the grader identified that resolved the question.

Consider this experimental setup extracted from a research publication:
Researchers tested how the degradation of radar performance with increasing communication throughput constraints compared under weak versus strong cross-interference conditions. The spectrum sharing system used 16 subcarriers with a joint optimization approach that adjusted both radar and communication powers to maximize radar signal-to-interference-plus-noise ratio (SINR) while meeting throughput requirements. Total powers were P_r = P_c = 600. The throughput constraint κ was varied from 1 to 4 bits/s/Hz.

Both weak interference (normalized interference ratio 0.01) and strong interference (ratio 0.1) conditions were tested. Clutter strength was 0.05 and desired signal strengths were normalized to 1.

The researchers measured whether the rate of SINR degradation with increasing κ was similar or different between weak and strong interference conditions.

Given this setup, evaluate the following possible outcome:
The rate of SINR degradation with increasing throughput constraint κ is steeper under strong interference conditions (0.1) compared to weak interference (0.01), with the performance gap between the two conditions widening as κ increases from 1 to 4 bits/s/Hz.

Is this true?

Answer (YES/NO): YES